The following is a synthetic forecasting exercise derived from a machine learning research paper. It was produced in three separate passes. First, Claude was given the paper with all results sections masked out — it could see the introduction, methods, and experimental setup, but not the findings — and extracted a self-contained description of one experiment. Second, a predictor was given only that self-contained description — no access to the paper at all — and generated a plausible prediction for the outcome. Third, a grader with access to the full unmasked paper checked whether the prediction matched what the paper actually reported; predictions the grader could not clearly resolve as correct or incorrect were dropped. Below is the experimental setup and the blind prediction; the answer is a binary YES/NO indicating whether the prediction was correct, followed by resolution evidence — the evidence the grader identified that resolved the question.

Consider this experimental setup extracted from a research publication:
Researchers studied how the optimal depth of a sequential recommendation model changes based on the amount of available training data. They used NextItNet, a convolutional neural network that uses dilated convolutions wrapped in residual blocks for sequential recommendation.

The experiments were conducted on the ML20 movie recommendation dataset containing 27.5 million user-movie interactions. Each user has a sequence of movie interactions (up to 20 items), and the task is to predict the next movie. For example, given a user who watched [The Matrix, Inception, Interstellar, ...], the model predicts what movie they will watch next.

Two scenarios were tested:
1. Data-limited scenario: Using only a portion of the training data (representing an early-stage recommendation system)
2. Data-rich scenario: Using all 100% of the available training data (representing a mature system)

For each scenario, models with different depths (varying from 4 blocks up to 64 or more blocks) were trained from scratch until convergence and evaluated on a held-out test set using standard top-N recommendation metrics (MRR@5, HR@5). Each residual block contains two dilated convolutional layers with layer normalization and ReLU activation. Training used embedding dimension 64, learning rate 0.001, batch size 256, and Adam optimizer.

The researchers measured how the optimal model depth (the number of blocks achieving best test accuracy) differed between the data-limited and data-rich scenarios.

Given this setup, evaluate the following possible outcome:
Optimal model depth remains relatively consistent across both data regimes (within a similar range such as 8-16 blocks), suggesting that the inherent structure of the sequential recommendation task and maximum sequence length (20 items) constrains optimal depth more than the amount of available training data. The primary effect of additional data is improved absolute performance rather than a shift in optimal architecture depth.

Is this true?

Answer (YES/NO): NO